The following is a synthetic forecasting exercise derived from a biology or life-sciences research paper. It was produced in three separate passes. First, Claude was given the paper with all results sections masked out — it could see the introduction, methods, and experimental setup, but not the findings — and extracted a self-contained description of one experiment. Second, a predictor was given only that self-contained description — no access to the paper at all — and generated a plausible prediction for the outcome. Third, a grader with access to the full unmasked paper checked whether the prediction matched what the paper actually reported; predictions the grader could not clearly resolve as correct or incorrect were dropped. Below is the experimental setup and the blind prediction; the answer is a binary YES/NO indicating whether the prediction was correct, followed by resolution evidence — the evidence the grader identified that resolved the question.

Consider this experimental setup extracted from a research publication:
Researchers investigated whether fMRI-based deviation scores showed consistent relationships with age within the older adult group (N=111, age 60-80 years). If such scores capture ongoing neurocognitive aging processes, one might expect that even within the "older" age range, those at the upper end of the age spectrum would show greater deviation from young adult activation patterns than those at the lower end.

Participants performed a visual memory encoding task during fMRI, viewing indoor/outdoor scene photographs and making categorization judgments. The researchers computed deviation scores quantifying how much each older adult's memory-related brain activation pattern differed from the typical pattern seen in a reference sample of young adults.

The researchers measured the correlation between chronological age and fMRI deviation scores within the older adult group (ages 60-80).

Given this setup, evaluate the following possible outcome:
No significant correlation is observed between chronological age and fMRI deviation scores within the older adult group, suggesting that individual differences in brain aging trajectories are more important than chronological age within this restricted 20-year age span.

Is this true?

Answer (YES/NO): YES